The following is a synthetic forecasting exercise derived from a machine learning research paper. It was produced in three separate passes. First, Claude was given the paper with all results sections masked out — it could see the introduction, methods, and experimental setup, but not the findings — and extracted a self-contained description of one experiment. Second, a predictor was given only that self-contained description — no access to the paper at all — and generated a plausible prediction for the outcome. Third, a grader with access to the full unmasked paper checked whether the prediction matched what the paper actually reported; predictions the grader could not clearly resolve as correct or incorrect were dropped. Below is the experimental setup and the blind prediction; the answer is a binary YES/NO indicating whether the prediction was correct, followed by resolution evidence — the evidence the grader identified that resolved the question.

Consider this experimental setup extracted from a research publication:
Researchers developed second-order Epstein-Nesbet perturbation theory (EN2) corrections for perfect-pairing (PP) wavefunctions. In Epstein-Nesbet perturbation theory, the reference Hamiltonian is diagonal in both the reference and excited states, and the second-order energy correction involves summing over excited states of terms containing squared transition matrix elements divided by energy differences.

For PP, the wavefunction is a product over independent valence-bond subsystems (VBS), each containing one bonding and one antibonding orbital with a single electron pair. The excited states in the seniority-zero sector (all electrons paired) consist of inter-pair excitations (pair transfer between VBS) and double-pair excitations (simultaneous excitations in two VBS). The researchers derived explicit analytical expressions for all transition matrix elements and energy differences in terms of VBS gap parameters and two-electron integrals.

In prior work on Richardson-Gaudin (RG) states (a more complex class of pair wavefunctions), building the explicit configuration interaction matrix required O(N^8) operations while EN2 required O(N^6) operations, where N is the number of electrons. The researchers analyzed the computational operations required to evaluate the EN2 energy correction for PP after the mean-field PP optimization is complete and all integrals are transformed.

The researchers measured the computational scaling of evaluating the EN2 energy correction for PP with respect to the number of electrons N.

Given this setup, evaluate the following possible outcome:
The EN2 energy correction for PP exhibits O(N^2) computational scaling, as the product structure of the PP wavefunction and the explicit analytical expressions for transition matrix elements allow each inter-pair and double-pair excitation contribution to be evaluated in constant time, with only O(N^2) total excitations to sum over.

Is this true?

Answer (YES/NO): YES